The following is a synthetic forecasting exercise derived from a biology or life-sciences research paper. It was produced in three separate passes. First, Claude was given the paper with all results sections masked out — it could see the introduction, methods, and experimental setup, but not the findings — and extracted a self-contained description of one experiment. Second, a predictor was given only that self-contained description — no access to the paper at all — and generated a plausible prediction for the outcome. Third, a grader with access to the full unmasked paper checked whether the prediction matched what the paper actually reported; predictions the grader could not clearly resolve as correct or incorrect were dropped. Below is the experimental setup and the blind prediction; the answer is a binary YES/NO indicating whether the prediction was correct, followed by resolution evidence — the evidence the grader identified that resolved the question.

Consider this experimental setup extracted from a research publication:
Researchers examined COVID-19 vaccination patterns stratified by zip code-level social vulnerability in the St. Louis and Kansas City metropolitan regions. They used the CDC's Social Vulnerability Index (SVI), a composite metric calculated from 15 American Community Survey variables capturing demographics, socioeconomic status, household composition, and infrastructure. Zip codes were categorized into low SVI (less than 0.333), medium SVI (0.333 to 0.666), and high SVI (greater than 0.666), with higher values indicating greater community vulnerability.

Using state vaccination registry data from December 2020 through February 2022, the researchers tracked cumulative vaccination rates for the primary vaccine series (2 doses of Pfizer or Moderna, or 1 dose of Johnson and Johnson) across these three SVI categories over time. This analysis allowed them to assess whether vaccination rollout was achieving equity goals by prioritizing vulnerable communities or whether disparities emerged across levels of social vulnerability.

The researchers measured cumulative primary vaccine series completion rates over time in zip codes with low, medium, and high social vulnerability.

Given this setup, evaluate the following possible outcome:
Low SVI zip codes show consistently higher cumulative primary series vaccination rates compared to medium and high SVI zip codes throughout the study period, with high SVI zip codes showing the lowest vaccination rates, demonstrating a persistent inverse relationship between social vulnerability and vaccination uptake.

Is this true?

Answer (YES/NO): YES